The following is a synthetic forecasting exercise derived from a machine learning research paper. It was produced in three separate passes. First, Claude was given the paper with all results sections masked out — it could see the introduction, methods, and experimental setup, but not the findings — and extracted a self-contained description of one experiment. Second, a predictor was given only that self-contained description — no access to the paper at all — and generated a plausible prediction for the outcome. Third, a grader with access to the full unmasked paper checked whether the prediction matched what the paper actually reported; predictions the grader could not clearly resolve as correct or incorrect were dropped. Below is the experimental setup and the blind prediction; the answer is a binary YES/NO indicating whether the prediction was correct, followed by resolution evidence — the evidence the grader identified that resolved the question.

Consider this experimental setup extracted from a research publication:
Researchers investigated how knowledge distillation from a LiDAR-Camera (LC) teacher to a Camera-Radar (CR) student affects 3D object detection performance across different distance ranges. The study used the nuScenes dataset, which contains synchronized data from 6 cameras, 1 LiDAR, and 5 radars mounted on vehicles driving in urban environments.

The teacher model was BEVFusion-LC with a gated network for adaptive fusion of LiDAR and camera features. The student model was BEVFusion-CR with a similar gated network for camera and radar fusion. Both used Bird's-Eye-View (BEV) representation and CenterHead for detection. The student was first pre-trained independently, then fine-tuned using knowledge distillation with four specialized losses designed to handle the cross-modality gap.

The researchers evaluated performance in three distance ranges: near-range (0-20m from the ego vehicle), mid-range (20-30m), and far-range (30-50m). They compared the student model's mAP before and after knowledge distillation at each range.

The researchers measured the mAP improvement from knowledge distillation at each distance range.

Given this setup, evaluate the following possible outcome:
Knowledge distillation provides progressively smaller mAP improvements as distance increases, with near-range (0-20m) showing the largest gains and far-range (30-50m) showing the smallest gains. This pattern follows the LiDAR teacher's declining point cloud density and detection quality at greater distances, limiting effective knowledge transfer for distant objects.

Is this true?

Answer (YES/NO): NO